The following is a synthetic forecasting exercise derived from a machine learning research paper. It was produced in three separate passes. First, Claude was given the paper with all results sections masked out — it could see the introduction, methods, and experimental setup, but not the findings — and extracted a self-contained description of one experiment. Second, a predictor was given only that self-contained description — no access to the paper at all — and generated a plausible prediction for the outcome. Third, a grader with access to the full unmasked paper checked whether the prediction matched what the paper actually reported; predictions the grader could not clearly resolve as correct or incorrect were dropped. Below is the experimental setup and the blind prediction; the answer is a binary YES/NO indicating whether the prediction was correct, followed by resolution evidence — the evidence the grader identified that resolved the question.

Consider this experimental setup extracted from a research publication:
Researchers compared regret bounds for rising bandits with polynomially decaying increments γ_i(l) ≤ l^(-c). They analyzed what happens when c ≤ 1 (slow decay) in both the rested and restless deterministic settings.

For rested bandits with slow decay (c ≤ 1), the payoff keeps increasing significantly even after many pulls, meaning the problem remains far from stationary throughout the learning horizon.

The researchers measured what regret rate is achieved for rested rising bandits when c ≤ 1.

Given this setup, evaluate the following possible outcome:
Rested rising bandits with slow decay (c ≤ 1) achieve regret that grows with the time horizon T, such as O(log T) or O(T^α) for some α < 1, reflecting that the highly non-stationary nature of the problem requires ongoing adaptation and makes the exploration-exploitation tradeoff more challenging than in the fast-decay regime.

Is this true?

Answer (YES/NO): NO